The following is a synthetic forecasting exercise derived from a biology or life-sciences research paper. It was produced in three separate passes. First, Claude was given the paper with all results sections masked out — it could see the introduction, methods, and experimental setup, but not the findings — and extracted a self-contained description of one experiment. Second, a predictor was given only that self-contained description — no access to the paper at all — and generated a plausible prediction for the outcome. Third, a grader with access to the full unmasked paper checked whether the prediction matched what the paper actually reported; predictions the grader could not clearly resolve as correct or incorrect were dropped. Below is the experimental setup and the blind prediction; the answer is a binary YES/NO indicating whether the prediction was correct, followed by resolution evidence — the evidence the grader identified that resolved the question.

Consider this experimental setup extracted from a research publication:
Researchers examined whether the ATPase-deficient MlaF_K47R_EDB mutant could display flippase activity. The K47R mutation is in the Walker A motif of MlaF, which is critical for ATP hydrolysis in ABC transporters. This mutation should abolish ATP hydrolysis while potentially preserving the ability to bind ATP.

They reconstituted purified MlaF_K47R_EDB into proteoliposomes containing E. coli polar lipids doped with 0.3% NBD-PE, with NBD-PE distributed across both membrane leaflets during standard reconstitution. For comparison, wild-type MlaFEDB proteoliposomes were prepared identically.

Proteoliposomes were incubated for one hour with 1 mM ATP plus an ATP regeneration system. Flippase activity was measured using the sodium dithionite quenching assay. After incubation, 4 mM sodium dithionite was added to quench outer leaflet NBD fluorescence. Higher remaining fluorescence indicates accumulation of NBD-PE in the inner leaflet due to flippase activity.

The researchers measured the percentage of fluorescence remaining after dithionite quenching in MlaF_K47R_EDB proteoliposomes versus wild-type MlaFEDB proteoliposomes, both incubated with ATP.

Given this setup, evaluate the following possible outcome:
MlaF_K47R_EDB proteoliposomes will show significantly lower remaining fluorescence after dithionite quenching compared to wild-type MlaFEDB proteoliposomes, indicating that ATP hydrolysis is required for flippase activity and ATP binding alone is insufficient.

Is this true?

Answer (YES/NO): NO